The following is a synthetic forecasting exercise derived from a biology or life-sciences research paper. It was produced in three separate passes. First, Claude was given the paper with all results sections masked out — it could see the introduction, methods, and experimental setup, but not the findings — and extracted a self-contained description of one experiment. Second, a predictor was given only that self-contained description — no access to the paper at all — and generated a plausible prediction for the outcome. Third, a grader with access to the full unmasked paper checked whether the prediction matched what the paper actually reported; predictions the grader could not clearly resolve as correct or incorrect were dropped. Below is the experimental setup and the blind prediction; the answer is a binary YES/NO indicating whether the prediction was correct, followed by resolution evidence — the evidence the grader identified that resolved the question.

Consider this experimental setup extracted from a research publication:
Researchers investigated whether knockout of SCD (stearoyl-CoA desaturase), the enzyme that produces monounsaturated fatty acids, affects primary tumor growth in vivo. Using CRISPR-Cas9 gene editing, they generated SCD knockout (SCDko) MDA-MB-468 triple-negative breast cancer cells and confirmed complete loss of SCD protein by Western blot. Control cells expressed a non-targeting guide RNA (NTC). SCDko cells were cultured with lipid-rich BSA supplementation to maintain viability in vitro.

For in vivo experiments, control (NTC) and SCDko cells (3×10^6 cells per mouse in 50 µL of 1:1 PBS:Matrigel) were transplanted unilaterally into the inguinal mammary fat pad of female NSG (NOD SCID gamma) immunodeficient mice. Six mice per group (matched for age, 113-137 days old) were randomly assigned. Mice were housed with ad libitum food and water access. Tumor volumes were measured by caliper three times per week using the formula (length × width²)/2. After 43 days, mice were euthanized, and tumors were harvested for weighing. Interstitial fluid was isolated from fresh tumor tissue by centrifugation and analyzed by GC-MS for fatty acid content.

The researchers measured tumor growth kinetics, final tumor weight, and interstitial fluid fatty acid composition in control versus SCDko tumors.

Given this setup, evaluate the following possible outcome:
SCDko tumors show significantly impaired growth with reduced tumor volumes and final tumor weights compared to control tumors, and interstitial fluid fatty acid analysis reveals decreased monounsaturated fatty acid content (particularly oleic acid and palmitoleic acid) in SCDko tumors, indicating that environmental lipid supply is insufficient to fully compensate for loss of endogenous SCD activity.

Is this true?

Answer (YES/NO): NO